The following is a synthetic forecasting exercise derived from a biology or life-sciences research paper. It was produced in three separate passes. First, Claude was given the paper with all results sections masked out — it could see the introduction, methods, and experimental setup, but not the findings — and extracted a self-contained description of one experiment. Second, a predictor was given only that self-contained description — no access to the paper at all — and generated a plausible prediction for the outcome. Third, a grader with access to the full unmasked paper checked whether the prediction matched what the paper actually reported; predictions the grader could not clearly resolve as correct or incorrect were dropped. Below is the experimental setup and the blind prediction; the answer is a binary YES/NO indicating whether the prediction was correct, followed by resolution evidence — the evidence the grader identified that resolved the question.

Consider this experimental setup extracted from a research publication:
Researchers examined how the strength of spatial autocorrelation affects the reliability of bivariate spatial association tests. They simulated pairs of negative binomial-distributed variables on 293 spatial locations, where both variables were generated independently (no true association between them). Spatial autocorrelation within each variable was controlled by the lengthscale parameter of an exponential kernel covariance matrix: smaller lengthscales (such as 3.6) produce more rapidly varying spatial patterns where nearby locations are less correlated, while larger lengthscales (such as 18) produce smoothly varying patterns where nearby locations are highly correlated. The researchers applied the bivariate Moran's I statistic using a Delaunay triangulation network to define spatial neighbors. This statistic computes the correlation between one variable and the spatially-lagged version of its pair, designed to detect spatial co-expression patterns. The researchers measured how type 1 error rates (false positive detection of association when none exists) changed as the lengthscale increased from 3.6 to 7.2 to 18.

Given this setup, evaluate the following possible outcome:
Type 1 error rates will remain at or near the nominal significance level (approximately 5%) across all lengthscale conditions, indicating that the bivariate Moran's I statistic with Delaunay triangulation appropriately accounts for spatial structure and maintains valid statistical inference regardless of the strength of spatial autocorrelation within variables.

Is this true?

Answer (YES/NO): NO